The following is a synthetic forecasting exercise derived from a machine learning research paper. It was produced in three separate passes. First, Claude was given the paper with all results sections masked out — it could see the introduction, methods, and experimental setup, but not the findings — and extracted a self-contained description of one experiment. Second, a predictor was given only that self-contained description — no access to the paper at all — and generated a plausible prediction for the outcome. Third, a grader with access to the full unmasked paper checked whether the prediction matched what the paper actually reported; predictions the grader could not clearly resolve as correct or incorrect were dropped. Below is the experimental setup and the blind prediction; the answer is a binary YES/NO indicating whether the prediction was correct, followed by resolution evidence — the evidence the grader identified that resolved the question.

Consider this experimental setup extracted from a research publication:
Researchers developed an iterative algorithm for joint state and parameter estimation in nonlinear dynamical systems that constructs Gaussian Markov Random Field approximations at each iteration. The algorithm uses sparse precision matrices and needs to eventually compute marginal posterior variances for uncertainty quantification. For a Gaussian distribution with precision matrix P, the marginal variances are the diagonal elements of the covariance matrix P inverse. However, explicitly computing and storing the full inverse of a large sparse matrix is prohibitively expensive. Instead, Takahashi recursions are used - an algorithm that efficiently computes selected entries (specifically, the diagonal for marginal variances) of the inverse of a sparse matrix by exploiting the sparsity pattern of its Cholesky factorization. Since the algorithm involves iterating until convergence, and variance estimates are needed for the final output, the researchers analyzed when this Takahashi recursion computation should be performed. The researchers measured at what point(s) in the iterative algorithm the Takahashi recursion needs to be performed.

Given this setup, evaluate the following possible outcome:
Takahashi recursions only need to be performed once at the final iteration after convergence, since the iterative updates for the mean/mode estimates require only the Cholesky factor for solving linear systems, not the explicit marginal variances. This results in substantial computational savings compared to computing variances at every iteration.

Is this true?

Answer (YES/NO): YES